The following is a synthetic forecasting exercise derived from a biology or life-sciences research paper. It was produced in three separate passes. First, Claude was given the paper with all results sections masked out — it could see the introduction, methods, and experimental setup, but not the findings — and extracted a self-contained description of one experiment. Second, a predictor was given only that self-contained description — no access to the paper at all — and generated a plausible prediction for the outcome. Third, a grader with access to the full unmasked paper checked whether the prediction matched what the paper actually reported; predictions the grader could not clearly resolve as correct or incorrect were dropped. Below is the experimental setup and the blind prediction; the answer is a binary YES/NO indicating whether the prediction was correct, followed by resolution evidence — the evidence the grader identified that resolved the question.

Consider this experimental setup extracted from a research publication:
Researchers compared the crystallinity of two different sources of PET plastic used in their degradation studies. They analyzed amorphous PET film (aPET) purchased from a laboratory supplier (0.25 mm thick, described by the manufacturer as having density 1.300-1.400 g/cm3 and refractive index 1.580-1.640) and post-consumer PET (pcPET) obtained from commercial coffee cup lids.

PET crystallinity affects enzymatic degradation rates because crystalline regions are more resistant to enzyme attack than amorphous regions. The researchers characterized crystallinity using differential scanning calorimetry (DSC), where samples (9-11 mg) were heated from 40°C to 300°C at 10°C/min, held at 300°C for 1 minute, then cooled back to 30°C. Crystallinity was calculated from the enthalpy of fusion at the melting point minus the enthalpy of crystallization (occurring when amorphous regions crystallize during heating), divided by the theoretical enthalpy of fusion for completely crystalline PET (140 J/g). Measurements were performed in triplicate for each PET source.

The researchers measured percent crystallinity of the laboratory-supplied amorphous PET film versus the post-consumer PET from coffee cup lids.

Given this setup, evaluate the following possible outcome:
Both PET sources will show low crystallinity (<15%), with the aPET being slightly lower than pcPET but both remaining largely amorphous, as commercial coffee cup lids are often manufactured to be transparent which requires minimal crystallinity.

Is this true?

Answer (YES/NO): YES